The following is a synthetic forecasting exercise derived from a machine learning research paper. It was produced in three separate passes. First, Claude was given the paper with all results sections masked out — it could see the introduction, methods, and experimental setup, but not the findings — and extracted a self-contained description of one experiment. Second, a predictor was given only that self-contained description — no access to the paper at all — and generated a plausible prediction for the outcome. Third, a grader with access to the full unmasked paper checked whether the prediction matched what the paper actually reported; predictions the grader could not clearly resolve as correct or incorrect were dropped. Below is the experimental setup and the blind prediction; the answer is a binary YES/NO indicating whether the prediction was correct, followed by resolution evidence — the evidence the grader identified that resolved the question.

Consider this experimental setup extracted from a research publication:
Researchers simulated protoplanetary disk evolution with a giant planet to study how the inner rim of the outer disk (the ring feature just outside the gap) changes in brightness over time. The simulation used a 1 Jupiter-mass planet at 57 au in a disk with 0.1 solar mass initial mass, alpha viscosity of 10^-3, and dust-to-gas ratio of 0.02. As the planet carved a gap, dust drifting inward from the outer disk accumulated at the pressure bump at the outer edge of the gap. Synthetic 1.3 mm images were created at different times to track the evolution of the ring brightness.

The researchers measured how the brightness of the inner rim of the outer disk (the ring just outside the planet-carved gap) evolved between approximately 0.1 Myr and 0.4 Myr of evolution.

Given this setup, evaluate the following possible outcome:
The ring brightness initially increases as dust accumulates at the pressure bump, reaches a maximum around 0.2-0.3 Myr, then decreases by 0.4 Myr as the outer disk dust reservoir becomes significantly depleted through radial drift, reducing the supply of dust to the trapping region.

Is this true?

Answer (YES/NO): NO